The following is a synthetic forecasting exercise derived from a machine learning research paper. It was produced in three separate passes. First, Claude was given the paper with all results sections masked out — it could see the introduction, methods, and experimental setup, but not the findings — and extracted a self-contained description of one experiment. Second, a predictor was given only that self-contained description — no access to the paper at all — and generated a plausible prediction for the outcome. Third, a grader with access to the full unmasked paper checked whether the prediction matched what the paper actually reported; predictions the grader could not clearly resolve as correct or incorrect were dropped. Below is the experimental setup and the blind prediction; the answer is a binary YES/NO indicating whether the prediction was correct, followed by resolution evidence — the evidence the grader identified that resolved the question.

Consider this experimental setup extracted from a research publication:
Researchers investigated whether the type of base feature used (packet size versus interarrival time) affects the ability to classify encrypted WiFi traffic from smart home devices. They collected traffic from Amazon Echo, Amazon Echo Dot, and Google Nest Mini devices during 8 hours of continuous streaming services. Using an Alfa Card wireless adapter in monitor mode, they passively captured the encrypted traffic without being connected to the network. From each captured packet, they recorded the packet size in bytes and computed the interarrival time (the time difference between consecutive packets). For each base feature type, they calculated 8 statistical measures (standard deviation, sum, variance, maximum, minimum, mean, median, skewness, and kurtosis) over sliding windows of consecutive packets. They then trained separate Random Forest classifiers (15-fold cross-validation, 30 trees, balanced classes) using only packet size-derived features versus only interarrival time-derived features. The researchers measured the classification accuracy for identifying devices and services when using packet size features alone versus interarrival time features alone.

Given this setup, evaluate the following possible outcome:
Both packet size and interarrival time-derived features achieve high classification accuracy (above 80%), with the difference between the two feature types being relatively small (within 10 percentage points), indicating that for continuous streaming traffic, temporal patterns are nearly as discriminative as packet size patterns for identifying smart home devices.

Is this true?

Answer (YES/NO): NO